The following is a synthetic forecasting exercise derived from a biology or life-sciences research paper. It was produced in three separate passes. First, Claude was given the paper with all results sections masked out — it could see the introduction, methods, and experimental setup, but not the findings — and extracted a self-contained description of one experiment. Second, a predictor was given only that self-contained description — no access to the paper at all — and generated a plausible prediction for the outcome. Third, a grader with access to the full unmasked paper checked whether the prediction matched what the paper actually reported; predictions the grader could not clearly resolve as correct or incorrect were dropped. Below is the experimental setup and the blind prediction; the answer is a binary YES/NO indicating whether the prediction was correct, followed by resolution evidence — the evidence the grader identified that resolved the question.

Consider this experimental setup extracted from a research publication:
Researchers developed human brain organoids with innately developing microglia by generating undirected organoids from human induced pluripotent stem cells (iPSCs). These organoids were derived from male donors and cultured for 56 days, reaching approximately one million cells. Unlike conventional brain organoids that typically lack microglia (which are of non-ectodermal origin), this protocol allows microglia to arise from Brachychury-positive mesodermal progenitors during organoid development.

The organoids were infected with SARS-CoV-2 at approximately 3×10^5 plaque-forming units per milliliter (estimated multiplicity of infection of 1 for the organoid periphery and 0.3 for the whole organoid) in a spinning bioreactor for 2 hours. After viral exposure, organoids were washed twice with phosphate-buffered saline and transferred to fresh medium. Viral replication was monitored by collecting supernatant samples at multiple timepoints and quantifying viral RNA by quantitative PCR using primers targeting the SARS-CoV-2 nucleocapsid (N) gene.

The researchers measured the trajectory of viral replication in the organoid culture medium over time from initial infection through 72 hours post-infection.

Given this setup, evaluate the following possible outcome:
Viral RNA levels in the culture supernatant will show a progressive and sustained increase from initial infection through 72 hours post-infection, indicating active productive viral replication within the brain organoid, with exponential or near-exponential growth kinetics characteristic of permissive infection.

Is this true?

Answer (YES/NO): NO